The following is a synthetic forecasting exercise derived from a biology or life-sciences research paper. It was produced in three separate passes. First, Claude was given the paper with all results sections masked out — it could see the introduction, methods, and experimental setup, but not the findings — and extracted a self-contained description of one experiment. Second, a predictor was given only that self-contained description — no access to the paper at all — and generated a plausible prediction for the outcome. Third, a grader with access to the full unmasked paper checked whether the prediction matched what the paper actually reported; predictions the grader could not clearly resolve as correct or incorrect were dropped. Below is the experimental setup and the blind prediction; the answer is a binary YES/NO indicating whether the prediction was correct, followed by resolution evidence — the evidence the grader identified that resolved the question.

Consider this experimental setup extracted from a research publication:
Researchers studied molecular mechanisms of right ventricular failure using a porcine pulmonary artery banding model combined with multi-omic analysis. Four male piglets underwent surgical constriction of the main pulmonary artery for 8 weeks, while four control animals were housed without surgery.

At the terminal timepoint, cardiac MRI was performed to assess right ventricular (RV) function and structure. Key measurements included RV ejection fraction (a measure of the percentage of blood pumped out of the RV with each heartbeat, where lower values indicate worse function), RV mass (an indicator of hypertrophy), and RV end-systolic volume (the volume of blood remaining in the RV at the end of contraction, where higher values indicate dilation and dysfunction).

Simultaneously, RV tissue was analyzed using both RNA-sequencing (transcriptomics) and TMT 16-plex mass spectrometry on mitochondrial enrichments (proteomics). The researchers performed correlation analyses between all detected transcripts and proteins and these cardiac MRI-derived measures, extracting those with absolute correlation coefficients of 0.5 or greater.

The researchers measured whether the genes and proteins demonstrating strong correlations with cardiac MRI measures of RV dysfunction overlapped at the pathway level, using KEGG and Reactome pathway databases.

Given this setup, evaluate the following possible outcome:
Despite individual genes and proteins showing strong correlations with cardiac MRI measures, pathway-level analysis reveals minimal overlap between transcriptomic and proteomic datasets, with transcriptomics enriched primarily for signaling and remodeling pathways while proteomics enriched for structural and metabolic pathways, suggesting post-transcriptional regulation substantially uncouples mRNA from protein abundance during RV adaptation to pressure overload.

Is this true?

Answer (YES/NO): NO